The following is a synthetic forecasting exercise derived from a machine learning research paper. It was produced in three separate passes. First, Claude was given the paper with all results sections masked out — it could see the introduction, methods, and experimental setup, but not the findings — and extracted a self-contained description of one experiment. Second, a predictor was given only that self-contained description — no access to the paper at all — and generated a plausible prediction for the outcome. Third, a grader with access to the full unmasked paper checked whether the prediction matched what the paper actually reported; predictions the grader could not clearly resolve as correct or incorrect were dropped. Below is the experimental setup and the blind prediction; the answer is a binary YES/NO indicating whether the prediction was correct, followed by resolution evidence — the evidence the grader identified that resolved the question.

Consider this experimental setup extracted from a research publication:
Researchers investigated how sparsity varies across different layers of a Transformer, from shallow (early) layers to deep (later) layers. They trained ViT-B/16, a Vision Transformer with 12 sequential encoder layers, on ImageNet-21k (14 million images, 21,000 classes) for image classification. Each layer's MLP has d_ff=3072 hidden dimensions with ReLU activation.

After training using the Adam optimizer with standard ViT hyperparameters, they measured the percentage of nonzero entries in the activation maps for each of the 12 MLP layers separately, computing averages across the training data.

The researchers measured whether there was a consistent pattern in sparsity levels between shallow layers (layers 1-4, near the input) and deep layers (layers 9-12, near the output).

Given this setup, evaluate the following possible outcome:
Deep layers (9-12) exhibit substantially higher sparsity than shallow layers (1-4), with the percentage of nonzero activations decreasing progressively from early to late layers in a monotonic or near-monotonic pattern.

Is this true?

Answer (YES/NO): NO